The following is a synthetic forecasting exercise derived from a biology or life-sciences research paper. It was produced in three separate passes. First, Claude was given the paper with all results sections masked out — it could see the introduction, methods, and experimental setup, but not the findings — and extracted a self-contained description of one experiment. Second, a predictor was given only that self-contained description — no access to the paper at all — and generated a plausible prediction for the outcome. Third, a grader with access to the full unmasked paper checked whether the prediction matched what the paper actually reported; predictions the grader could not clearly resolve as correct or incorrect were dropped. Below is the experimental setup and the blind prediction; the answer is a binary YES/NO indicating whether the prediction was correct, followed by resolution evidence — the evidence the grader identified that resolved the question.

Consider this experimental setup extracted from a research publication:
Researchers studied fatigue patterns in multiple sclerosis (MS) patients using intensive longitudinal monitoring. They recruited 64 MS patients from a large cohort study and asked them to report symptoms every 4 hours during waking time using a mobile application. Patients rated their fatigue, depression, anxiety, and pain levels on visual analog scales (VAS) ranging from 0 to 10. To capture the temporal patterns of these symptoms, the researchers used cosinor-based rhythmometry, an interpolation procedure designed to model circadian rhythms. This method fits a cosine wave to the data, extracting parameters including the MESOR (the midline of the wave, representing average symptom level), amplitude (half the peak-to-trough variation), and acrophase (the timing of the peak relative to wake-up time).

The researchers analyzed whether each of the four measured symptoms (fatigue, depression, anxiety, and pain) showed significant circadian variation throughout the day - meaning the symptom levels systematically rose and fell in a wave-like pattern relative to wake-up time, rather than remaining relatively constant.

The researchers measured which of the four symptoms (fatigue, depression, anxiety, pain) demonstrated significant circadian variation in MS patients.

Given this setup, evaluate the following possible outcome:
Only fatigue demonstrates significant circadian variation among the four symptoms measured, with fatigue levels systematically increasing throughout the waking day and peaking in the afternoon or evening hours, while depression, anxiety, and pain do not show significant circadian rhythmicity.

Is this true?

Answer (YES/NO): NO